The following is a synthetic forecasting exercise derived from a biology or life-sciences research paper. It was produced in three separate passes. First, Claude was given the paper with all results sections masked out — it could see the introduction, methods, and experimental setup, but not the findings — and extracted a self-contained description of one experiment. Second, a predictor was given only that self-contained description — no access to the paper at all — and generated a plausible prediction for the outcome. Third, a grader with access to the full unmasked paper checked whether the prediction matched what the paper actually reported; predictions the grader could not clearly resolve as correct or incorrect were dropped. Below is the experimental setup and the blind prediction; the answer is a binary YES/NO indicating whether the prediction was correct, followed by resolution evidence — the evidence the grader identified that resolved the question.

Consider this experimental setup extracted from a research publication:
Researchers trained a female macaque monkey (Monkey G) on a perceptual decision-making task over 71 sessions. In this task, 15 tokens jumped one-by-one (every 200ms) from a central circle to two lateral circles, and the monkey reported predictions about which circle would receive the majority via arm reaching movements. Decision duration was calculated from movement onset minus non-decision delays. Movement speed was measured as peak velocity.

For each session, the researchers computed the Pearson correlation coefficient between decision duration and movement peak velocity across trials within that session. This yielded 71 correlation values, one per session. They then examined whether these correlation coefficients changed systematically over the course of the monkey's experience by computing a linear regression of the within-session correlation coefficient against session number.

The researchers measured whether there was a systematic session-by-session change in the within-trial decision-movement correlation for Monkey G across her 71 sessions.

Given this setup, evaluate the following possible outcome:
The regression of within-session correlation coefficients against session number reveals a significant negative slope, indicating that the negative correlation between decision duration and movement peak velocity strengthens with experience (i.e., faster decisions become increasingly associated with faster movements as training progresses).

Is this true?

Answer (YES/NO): NO